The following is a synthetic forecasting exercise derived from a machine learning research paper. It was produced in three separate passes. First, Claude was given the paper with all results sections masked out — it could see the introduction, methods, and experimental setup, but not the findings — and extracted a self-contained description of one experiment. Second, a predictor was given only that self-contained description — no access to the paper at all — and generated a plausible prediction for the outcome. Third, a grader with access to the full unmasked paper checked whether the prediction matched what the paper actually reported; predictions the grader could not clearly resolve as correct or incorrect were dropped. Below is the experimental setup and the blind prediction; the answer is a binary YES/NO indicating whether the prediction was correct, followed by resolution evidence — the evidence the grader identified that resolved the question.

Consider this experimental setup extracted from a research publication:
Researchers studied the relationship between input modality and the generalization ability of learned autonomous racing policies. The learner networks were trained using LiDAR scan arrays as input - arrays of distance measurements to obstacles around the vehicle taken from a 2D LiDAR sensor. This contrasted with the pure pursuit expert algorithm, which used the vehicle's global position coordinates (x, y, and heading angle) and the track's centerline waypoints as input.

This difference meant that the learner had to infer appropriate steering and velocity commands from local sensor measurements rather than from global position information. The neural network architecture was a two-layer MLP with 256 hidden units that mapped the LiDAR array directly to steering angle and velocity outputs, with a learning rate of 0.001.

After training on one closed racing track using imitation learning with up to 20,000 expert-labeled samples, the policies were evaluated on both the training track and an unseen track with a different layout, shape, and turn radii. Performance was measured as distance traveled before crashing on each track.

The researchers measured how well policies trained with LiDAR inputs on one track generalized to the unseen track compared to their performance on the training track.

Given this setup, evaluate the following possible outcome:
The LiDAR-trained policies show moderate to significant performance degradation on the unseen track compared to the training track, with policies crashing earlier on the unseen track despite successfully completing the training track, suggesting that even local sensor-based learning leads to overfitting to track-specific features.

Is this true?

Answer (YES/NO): YES